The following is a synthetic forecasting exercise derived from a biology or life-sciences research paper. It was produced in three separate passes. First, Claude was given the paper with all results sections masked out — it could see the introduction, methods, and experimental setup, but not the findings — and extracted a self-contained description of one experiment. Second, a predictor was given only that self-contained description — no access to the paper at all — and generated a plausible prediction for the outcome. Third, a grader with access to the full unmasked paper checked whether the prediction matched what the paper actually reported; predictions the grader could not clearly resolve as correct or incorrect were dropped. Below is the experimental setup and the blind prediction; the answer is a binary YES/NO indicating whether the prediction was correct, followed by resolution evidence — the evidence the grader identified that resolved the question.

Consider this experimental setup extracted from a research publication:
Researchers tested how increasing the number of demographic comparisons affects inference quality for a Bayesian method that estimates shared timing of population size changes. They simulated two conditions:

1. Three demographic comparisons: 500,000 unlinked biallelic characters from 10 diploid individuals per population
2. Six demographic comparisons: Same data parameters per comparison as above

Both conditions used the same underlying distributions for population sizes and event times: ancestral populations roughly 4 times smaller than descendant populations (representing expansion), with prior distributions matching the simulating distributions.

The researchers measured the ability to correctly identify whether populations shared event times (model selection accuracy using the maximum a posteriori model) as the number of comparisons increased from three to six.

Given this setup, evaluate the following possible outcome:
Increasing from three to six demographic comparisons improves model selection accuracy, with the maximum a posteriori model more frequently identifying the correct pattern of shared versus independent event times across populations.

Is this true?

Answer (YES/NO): NO